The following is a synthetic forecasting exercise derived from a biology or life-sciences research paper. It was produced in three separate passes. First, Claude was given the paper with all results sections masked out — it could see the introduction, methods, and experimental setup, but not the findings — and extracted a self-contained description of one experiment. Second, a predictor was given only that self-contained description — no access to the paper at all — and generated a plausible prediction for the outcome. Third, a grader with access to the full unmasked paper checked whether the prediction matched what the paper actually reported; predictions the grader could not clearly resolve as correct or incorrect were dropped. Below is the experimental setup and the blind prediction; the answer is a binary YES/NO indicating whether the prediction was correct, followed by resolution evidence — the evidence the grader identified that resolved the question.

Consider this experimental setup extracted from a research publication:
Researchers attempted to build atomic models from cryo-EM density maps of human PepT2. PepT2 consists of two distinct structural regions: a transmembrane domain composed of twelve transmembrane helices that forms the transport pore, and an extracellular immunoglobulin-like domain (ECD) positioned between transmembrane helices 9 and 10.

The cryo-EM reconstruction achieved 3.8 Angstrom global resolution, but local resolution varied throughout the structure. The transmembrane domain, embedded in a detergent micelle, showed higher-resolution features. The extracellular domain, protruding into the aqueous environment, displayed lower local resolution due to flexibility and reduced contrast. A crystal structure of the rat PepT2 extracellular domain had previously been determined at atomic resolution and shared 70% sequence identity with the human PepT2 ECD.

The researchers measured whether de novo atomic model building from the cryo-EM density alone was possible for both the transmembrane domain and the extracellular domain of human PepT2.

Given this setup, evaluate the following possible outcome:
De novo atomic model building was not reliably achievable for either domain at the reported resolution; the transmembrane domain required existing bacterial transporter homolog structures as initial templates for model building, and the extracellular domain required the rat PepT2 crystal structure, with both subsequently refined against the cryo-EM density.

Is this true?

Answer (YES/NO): NO